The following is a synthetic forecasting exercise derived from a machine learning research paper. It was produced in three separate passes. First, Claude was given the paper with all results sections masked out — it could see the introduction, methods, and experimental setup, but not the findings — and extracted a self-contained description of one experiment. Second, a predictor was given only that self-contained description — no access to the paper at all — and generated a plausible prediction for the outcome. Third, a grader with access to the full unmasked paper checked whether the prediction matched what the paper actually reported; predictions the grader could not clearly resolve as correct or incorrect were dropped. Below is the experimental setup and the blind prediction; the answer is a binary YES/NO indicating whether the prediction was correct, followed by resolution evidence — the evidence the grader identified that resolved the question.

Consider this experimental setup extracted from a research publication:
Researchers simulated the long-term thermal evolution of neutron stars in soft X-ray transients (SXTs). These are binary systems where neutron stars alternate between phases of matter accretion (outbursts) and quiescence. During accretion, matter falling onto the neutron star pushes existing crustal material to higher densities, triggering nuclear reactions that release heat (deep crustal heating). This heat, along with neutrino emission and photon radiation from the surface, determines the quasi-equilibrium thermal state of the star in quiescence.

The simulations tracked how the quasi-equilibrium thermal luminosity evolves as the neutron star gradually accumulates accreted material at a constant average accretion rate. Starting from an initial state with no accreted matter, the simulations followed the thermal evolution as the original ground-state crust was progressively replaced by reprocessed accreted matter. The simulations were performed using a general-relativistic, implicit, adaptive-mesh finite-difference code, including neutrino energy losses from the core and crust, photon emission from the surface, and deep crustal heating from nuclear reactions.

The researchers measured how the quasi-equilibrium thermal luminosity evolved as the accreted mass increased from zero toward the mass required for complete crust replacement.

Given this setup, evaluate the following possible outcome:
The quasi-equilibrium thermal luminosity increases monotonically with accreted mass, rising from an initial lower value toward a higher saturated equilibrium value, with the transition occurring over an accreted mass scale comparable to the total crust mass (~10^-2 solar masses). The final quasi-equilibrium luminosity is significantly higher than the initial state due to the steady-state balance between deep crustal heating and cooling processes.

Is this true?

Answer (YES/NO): NO